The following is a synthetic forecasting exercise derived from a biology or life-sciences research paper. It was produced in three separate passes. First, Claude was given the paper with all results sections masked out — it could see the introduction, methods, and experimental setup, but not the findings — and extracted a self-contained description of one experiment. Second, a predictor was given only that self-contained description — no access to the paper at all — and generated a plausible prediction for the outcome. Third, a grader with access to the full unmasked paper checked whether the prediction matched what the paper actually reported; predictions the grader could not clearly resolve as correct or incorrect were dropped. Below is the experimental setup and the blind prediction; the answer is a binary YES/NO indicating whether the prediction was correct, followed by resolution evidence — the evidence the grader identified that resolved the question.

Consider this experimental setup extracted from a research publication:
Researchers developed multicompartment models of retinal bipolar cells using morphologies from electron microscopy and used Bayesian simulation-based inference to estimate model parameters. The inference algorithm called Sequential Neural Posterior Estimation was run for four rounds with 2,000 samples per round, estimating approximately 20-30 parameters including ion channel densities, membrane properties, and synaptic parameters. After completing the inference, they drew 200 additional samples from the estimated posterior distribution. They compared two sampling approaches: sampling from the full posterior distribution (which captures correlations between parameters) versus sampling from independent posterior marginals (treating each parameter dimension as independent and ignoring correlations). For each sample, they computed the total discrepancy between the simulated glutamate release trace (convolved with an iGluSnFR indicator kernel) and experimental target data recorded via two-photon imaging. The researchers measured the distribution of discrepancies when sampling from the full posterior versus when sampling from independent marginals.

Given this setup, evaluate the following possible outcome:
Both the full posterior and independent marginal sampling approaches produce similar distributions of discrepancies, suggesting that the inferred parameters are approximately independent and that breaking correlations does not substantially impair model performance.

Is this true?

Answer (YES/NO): NO